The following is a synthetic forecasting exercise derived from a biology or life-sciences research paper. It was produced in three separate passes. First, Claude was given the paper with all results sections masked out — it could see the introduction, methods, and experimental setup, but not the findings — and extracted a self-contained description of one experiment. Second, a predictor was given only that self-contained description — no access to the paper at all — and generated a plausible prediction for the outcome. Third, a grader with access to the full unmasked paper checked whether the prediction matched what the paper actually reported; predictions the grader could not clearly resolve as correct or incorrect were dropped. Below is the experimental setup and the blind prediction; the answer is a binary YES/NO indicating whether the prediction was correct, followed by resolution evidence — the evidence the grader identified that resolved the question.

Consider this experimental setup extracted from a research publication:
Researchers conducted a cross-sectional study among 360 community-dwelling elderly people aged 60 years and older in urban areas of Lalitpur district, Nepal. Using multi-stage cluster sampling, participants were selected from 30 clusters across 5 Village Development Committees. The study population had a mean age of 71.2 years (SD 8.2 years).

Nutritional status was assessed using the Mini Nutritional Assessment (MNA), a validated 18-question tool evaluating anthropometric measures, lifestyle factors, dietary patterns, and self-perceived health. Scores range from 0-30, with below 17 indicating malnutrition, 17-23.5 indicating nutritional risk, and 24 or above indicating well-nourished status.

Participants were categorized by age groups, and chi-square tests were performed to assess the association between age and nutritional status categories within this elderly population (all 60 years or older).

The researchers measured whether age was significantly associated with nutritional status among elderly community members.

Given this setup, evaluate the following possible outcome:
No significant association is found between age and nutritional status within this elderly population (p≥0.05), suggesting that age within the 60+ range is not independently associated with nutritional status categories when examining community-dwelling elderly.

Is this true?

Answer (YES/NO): NO